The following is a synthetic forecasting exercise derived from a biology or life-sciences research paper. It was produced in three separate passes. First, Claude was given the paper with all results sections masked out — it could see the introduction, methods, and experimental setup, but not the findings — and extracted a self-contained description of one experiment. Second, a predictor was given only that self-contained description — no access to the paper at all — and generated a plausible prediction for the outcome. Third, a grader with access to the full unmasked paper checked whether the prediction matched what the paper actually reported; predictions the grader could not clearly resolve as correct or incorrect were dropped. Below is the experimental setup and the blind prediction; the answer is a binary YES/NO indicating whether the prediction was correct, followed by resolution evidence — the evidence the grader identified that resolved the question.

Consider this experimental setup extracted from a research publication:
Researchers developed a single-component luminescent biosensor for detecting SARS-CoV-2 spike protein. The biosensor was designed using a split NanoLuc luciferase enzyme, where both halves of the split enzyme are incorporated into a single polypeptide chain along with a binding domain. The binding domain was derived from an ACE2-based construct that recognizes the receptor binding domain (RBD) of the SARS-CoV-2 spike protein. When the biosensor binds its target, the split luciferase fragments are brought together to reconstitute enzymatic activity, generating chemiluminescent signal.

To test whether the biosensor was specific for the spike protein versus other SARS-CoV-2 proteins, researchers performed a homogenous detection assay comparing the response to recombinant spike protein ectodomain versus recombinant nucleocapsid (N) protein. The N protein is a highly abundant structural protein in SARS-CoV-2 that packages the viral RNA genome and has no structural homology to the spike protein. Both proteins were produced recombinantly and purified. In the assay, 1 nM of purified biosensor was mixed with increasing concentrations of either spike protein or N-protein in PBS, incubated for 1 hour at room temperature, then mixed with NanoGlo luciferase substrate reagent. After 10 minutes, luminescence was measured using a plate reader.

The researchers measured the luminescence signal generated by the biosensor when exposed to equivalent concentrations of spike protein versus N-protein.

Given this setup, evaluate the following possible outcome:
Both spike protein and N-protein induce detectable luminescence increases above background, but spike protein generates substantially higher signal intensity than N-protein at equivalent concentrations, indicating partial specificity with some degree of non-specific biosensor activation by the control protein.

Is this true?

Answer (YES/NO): NO